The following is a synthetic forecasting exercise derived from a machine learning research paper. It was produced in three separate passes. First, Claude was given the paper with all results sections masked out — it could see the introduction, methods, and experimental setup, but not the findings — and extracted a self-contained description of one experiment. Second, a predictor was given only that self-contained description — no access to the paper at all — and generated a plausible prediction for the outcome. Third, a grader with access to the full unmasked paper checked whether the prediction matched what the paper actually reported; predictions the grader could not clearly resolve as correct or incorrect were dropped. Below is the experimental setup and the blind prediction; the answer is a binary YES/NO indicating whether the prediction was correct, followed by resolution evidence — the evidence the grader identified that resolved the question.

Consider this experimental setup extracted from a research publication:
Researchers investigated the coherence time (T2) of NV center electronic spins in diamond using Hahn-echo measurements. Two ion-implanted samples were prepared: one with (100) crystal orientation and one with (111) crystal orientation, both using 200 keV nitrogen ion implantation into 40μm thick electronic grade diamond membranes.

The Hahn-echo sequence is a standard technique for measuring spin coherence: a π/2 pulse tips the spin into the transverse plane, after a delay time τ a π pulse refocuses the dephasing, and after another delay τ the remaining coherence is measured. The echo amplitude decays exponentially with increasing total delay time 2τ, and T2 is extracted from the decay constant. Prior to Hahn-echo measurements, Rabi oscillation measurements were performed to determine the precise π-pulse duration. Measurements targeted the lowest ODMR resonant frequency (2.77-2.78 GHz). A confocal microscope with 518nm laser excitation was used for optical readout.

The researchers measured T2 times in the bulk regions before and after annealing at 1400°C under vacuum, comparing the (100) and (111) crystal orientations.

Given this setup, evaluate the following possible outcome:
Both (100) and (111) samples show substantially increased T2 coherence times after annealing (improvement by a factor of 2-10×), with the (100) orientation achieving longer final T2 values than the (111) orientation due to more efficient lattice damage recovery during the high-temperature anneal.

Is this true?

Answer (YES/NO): NO